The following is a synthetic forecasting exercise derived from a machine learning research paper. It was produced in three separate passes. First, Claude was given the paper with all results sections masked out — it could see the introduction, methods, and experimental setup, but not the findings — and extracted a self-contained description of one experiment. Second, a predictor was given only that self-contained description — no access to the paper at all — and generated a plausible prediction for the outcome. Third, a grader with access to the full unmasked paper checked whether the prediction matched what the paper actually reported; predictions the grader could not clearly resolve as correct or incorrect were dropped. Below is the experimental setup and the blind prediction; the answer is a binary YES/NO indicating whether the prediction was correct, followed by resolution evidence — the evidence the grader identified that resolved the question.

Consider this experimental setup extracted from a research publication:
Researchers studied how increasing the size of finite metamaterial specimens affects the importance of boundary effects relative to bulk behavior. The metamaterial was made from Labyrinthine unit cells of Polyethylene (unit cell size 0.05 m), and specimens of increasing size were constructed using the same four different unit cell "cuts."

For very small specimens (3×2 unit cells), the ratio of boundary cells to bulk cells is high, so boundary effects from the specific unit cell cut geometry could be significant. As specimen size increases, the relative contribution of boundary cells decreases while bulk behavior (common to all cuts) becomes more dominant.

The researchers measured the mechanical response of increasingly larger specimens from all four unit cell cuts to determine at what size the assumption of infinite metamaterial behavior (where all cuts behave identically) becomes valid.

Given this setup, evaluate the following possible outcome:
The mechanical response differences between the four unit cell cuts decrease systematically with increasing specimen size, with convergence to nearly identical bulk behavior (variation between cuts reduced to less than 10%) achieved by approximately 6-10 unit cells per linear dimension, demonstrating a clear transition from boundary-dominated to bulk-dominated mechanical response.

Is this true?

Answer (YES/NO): NO